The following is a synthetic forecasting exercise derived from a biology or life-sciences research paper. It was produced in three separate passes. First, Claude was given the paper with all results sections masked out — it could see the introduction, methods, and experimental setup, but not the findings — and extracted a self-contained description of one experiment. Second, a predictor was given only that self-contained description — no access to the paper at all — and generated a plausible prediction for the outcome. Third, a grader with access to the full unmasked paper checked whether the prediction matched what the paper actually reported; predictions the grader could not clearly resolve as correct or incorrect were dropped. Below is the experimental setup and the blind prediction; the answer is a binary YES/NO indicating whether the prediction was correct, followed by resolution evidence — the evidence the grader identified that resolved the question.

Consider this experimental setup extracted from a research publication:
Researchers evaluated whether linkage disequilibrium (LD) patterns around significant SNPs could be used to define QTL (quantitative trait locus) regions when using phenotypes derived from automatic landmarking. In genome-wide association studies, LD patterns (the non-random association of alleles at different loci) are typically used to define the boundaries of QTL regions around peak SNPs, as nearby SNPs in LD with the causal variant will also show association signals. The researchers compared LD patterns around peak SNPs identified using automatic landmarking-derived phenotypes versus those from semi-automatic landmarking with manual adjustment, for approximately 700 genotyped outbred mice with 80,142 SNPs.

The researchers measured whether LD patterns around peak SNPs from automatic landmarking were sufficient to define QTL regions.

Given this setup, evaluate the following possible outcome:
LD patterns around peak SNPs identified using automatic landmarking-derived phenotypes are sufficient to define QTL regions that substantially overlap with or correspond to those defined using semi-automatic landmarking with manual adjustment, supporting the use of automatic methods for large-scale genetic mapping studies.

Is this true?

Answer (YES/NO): NO